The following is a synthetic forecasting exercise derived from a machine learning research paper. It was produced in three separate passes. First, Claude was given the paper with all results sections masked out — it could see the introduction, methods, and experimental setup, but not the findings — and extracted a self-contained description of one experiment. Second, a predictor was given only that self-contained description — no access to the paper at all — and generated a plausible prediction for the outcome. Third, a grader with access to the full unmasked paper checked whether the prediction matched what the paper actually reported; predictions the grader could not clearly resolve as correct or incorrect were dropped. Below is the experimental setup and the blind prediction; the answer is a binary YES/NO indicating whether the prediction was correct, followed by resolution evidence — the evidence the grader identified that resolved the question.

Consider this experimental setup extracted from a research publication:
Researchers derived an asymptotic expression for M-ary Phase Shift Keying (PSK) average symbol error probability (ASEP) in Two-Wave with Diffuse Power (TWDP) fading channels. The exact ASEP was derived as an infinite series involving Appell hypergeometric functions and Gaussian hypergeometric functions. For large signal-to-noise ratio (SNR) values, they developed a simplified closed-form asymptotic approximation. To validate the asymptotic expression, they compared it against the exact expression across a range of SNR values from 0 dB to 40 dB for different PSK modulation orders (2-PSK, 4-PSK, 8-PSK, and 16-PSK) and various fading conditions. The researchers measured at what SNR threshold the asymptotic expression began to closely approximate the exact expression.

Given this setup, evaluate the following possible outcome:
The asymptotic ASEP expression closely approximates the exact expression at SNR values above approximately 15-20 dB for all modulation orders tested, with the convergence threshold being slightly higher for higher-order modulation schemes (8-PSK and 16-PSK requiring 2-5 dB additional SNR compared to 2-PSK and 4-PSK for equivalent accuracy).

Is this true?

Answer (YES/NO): NO